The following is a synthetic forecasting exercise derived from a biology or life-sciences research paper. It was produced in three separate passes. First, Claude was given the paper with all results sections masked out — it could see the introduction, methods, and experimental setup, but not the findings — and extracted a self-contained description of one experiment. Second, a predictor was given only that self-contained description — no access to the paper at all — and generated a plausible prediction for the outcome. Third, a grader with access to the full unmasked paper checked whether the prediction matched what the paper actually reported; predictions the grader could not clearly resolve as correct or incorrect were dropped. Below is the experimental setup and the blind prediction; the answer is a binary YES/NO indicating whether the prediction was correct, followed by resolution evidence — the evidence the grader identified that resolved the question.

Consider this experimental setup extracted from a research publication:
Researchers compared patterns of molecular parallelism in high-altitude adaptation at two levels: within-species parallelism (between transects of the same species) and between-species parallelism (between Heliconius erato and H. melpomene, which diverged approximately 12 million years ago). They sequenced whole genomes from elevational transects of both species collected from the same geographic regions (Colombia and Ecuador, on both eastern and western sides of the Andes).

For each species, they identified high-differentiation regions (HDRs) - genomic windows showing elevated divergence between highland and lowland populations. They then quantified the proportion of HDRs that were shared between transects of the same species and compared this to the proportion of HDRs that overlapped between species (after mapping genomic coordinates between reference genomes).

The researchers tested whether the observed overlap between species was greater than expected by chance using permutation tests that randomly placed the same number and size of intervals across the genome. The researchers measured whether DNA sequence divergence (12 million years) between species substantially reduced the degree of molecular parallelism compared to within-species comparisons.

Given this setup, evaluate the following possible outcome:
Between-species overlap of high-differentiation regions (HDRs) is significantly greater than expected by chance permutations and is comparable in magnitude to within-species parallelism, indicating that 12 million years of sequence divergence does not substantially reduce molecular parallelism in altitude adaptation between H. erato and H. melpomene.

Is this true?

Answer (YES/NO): NO